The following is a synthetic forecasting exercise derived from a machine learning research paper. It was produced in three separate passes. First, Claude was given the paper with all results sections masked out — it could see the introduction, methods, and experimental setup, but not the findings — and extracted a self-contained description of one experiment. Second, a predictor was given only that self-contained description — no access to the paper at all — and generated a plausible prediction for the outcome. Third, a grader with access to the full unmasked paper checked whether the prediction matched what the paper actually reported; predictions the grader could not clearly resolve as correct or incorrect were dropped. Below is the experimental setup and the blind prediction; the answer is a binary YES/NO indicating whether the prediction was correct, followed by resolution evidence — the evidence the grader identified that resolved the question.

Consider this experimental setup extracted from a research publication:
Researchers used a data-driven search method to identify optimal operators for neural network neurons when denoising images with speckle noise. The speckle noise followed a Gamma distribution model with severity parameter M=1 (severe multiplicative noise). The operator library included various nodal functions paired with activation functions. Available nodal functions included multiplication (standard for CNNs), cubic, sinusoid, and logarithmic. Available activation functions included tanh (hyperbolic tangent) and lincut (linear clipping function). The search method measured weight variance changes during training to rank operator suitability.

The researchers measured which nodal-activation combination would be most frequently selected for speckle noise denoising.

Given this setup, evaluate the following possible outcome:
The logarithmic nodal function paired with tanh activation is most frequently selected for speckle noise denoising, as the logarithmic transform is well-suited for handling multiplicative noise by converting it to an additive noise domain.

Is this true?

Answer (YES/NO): YES